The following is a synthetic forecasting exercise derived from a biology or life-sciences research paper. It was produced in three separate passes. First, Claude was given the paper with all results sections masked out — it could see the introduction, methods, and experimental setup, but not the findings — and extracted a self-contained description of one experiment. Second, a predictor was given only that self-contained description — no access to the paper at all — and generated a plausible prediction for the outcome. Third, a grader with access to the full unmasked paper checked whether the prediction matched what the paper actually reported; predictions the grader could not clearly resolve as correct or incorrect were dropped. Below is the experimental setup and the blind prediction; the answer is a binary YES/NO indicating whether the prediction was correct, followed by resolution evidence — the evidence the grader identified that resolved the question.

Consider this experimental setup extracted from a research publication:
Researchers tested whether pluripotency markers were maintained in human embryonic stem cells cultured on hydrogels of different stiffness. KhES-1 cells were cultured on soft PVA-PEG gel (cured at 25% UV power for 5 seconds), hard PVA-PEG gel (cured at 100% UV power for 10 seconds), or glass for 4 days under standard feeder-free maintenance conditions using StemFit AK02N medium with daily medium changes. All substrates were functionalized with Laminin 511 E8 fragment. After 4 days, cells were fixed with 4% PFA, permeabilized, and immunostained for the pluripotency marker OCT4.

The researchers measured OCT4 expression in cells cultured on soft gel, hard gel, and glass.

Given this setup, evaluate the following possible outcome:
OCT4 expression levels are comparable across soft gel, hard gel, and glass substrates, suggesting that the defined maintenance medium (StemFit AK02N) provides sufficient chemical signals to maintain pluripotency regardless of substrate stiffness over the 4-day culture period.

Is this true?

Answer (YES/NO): YES